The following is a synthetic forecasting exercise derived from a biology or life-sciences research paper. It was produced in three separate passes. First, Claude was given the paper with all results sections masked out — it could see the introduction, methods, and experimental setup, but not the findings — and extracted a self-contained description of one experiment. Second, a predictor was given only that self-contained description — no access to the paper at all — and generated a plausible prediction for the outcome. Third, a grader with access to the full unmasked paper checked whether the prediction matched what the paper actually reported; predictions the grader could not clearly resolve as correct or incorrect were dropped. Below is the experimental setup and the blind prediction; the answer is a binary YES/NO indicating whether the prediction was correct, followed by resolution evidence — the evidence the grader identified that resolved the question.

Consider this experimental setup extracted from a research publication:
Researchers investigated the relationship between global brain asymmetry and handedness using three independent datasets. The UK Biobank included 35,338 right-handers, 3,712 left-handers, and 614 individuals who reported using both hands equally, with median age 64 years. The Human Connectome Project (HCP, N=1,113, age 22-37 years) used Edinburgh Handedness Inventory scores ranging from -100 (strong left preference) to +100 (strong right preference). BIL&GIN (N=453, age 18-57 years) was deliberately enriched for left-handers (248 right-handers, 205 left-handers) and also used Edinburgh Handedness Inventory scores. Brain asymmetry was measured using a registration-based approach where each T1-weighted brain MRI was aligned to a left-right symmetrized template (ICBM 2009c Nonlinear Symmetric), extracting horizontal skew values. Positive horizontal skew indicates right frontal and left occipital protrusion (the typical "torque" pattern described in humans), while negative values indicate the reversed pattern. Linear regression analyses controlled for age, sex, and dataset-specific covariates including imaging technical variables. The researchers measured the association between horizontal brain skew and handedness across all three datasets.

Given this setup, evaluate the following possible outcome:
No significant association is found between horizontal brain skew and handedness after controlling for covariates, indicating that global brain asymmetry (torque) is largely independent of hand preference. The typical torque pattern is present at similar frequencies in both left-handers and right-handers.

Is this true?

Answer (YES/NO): NO